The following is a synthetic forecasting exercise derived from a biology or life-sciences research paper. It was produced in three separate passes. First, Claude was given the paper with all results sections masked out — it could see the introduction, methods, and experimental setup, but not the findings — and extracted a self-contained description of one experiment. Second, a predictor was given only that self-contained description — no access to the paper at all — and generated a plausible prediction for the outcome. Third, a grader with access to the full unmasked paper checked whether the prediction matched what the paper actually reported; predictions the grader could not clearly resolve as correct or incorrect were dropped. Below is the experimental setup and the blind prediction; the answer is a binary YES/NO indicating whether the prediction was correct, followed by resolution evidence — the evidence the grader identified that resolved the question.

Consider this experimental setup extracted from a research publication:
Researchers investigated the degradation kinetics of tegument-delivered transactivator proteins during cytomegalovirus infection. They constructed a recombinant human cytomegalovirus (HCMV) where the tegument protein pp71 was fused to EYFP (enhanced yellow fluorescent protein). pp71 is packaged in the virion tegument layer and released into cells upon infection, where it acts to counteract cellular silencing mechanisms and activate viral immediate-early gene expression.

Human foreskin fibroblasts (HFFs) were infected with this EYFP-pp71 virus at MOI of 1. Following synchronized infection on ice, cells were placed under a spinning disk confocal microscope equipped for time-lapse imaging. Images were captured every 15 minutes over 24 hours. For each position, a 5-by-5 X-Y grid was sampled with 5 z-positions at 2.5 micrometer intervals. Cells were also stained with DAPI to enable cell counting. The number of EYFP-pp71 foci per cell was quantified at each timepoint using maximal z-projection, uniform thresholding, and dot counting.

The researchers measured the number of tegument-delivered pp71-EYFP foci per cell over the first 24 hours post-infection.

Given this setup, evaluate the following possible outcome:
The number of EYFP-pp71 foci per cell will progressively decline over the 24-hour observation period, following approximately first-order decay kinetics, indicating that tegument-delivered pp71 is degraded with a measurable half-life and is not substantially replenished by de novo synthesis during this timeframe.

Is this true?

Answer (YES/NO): YES